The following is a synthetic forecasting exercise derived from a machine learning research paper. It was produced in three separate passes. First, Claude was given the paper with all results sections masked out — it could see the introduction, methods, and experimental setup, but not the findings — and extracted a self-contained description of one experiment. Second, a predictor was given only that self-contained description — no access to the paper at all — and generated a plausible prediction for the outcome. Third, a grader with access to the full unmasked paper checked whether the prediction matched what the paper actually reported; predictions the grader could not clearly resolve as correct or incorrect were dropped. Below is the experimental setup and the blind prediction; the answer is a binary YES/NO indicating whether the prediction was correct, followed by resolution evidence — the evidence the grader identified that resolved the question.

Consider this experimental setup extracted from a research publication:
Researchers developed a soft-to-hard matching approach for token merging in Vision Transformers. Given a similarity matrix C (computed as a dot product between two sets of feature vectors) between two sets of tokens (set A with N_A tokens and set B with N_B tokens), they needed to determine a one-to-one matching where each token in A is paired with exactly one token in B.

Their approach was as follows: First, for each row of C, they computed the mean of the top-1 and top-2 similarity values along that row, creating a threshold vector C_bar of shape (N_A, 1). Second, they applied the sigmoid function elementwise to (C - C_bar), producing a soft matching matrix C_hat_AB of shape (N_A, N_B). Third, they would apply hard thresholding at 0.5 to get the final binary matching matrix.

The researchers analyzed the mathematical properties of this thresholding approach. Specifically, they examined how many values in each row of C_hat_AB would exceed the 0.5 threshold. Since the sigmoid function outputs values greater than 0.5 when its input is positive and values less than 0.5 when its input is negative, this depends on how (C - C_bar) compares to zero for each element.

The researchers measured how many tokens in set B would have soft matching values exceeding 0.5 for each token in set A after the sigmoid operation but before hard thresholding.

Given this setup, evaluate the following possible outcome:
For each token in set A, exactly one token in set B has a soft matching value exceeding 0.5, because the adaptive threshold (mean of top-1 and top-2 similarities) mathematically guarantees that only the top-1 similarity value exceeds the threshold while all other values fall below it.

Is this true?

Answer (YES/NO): YES